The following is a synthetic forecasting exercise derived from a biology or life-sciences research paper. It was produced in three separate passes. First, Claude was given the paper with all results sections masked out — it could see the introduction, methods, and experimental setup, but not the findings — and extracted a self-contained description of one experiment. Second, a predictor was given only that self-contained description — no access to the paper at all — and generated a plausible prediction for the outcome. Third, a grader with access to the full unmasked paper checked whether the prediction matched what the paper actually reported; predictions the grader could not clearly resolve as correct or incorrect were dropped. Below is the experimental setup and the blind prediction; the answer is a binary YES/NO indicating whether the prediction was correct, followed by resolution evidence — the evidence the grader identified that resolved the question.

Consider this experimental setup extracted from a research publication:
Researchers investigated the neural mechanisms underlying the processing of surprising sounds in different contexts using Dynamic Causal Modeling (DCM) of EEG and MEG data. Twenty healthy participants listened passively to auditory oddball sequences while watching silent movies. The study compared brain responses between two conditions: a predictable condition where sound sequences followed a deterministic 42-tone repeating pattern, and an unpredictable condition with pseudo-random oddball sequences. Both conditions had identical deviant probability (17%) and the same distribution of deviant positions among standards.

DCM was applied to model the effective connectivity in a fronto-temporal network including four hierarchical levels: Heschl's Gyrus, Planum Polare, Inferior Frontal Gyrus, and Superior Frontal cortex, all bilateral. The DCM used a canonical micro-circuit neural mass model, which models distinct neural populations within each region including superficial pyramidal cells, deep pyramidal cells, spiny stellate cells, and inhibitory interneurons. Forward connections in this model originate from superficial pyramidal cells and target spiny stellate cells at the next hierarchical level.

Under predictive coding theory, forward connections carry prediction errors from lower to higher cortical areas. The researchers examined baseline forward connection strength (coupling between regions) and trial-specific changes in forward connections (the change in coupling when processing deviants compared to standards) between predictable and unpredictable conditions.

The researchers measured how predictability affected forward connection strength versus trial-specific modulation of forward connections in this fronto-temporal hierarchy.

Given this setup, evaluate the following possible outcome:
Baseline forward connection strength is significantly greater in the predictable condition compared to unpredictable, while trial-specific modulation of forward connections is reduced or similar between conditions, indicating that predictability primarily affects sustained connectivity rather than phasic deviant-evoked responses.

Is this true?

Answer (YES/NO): NO